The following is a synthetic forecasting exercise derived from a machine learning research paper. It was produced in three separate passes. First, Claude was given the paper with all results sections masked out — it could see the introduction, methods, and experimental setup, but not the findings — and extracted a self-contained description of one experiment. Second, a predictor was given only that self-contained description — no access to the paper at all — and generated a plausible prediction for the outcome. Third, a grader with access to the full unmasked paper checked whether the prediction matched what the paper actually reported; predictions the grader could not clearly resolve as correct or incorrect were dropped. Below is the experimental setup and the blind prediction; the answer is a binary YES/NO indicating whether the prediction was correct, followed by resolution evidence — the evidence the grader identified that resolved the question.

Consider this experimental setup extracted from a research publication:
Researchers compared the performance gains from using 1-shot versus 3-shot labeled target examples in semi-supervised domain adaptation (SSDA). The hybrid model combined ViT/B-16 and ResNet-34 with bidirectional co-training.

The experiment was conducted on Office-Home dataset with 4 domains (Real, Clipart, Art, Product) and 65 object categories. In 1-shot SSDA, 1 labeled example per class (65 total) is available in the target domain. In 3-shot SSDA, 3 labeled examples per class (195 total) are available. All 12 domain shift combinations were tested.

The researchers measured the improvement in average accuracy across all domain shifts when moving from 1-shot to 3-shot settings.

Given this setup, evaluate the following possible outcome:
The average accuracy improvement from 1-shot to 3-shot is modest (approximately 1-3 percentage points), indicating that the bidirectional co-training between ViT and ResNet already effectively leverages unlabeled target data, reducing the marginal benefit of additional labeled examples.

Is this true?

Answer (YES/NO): YES